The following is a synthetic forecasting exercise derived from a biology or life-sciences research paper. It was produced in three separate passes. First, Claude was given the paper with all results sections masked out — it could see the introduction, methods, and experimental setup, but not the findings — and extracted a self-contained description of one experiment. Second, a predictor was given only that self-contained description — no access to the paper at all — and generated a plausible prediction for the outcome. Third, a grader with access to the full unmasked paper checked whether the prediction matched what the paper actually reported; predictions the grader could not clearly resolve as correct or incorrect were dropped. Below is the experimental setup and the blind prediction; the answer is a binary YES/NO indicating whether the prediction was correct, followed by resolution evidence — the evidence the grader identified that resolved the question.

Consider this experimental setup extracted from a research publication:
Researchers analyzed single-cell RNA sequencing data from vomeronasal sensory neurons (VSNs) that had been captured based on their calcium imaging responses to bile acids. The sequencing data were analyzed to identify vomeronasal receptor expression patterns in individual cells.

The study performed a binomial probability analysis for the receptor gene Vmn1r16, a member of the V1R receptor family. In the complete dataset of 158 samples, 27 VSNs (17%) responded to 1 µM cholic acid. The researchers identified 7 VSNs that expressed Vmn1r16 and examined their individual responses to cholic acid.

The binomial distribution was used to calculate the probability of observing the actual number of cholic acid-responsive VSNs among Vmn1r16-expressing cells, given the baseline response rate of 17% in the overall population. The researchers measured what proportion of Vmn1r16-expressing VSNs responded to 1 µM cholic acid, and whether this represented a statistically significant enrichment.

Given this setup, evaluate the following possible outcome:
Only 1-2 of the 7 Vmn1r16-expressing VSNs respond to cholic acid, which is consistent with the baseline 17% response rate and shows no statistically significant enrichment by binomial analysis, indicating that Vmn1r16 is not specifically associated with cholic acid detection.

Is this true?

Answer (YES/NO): NO